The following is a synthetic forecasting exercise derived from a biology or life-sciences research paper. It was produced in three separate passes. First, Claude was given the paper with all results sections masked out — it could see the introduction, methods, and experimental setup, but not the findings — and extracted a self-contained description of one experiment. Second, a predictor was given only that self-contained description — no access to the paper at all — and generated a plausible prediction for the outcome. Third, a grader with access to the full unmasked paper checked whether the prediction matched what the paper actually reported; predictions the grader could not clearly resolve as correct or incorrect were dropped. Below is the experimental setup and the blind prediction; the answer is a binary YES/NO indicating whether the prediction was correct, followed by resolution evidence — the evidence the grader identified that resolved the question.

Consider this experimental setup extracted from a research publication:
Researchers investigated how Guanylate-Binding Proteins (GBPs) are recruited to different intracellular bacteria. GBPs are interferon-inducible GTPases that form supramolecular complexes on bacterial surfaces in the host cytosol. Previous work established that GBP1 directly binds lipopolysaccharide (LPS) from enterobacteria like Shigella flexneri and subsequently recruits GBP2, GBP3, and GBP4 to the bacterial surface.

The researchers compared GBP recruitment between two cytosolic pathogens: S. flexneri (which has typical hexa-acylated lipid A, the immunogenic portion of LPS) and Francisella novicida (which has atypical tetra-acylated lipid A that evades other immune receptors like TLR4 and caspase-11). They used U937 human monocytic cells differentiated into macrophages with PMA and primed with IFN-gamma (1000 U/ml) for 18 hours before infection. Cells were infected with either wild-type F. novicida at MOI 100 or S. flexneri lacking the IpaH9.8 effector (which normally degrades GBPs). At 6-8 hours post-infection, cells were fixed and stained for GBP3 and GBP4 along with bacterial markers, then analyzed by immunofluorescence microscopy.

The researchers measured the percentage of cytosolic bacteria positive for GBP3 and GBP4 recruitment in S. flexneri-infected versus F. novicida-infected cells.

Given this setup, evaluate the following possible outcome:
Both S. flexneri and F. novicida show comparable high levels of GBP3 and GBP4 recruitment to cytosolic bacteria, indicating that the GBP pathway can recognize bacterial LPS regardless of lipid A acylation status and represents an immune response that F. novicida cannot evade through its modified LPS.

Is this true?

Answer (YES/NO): NO